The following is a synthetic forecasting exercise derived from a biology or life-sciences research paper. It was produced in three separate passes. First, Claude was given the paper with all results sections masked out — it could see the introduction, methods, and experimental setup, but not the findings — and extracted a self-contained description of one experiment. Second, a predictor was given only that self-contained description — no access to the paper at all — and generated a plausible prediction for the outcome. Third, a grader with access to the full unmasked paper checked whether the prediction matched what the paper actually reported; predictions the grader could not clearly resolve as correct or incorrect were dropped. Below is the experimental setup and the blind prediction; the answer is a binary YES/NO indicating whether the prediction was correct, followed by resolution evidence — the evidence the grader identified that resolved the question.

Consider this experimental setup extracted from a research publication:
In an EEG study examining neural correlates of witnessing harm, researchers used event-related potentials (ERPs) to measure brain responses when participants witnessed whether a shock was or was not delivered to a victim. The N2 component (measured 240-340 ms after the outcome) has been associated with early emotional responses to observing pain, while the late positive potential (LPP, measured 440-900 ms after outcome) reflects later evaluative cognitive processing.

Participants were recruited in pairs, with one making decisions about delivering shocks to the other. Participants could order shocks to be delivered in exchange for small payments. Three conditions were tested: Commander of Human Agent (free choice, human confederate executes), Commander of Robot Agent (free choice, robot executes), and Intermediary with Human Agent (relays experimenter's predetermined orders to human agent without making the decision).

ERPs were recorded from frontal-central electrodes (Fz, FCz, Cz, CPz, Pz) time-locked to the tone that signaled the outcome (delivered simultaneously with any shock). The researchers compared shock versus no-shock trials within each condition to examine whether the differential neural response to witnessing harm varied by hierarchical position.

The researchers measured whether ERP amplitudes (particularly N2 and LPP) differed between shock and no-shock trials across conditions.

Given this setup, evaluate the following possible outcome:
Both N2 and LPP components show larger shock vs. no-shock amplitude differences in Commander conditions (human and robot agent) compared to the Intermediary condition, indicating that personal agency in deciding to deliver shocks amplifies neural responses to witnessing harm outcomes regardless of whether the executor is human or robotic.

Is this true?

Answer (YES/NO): NO